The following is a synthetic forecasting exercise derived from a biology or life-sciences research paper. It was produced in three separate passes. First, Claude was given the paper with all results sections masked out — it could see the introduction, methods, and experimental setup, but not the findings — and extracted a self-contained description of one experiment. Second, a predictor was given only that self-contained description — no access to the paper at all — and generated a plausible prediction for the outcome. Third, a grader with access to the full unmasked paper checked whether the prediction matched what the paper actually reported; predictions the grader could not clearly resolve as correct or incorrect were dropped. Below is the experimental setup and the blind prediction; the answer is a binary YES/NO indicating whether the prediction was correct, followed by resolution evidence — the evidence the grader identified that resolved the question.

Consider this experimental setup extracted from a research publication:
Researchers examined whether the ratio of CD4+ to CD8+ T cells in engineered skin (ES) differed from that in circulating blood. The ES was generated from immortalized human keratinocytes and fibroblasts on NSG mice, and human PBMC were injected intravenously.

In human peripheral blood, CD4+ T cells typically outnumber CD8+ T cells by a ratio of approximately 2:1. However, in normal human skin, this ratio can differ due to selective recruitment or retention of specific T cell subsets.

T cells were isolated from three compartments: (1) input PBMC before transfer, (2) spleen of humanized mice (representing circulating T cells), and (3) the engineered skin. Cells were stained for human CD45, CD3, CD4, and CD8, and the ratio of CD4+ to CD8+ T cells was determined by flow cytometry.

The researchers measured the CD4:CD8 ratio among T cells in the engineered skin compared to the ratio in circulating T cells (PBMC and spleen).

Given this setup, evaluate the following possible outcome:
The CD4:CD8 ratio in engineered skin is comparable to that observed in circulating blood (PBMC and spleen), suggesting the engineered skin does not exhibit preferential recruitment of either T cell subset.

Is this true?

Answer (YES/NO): NO